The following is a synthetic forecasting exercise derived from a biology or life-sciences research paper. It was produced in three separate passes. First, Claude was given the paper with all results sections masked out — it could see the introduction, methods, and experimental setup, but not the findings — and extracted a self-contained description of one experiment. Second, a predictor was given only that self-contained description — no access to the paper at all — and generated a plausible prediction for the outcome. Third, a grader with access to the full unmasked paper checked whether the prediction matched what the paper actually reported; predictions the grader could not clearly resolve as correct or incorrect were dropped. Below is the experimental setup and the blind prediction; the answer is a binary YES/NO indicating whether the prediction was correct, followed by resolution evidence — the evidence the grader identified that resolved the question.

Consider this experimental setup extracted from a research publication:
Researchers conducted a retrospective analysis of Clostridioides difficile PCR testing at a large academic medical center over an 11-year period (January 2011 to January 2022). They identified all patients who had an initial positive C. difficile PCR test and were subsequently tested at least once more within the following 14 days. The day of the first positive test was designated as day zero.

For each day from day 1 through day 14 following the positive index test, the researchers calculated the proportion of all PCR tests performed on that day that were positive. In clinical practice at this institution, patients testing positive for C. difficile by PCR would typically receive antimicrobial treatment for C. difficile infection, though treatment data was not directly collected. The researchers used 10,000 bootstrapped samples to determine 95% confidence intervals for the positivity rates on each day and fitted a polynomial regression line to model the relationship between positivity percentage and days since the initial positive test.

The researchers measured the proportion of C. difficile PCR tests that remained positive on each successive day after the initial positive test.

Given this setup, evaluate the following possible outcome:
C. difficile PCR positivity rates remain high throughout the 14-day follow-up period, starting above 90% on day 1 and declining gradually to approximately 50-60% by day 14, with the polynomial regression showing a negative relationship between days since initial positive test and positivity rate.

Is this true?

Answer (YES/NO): NO